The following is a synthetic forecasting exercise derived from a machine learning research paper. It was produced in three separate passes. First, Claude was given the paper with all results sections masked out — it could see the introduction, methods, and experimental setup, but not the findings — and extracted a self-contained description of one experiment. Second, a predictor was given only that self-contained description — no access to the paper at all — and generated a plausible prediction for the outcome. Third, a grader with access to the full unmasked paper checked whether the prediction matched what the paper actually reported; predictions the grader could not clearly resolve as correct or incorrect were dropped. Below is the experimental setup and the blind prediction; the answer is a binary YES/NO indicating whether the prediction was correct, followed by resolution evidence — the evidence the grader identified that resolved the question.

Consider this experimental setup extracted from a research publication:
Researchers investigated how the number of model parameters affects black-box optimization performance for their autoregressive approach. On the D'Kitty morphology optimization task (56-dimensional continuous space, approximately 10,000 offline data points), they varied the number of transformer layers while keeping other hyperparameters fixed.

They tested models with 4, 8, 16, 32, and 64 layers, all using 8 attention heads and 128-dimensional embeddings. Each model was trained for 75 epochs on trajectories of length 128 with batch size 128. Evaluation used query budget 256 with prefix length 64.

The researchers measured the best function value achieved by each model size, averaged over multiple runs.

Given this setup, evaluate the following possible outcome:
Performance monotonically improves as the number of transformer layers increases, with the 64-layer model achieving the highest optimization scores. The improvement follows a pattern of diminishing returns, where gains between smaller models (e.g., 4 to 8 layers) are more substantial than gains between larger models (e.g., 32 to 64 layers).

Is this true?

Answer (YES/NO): NO